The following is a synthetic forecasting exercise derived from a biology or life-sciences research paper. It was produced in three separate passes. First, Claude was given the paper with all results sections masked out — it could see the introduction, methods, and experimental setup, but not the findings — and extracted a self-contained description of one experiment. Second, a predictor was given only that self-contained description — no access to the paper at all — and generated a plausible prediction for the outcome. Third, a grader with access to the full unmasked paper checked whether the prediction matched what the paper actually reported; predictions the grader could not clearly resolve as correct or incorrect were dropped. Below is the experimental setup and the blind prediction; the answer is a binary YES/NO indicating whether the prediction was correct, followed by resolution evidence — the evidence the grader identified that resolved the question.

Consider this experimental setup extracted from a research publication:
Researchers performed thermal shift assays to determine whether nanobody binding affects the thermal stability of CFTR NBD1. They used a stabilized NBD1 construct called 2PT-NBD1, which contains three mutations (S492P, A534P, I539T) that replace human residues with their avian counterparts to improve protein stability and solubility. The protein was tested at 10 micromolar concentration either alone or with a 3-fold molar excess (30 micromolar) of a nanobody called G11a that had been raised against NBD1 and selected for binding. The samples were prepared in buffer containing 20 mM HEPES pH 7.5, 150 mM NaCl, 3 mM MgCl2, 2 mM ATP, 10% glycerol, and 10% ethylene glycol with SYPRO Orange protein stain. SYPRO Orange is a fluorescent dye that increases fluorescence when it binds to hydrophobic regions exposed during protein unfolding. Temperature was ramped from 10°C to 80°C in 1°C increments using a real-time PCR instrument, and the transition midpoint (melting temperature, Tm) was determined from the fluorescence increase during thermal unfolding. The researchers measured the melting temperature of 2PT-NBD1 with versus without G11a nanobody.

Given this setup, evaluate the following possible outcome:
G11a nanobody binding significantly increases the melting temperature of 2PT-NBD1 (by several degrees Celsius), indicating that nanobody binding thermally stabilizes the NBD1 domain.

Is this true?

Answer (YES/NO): YES